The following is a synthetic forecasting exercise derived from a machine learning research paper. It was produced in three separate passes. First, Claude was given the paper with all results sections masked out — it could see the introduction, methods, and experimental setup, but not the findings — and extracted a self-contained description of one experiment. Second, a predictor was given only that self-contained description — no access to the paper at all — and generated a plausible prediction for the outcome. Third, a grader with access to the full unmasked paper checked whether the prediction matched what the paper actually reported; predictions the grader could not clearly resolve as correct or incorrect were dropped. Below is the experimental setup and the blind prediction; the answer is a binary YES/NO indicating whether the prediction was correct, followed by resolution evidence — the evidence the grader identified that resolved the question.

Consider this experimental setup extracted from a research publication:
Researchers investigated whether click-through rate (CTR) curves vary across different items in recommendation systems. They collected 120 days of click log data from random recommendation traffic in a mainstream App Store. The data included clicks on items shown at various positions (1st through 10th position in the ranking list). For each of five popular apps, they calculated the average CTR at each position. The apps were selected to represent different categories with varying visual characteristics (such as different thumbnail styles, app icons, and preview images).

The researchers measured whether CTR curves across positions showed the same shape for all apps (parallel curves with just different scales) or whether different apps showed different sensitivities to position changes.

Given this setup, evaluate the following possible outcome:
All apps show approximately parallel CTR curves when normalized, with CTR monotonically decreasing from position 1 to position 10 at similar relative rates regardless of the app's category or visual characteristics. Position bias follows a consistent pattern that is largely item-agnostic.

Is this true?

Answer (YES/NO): NO